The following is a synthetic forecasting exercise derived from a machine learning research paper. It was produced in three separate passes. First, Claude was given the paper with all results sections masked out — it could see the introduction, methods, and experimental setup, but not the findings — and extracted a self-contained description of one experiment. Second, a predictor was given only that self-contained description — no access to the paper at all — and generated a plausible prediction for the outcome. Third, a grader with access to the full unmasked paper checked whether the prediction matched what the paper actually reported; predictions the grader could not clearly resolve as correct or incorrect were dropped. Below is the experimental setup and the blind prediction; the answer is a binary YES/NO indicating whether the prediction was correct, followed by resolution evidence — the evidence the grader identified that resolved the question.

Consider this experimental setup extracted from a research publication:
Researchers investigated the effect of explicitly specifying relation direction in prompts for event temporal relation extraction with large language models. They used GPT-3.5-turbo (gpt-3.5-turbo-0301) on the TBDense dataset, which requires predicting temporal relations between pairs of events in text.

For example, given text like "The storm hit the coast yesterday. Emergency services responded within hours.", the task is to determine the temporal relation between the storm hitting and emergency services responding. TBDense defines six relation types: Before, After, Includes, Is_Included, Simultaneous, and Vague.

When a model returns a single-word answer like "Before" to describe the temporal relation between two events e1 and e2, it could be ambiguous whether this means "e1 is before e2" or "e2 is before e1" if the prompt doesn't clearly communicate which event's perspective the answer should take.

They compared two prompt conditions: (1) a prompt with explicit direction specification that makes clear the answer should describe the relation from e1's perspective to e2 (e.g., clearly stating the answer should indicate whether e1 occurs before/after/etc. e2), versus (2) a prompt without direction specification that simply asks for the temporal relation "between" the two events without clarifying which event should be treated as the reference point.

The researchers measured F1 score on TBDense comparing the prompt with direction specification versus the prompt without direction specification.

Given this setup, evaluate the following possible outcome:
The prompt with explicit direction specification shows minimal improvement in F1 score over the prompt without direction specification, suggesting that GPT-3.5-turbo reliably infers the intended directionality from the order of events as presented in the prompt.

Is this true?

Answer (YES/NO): NO